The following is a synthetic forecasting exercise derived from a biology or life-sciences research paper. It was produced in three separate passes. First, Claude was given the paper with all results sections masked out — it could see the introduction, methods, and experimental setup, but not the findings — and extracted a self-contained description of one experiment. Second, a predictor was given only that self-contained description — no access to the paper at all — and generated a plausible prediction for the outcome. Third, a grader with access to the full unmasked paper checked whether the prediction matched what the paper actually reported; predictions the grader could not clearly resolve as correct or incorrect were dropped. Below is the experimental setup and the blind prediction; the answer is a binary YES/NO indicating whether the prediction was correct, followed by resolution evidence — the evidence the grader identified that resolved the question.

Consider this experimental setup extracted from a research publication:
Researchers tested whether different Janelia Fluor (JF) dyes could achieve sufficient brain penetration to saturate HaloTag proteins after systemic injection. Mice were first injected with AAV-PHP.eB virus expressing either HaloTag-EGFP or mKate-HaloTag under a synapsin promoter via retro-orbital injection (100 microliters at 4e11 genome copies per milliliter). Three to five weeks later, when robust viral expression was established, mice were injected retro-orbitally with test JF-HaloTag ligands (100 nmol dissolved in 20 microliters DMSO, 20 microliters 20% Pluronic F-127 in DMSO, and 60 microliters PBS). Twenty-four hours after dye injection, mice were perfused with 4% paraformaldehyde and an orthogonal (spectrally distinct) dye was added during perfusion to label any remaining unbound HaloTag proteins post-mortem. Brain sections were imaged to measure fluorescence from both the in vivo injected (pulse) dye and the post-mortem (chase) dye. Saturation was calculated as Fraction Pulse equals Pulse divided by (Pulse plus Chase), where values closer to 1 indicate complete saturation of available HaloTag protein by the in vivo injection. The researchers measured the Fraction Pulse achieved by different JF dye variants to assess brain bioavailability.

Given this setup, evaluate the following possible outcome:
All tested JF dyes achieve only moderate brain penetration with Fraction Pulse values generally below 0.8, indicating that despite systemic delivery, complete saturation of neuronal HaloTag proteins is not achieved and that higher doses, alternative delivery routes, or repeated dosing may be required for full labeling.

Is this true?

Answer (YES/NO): NO